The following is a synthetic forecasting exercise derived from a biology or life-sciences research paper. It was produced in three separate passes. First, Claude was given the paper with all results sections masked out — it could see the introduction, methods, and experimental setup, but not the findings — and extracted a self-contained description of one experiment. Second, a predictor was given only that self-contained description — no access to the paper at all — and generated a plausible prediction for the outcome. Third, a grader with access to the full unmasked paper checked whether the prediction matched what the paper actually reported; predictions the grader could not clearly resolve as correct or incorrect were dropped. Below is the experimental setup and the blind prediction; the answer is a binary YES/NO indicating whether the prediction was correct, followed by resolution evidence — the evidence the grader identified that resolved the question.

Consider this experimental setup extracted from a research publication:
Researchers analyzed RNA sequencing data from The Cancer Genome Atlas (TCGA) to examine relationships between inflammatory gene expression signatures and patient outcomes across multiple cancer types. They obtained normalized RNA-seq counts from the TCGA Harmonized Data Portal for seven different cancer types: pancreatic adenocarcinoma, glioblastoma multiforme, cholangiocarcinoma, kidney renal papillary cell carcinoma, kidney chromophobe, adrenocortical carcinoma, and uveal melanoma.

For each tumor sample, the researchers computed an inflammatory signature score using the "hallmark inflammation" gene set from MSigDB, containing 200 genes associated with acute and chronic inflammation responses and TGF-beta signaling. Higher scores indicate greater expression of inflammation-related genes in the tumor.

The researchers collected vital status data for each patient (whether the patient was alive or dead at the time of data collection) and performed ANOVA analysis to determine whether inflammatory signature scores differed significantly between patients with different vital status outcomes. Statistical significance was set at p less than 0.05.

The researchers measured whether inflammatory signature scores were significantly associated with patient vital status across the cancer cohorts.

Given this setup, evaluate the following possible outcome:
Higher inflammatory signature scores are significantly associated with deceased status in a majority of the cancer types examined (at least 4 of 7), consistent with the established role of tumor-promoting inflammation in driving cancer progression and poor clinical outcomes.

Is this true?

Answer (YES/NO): NO